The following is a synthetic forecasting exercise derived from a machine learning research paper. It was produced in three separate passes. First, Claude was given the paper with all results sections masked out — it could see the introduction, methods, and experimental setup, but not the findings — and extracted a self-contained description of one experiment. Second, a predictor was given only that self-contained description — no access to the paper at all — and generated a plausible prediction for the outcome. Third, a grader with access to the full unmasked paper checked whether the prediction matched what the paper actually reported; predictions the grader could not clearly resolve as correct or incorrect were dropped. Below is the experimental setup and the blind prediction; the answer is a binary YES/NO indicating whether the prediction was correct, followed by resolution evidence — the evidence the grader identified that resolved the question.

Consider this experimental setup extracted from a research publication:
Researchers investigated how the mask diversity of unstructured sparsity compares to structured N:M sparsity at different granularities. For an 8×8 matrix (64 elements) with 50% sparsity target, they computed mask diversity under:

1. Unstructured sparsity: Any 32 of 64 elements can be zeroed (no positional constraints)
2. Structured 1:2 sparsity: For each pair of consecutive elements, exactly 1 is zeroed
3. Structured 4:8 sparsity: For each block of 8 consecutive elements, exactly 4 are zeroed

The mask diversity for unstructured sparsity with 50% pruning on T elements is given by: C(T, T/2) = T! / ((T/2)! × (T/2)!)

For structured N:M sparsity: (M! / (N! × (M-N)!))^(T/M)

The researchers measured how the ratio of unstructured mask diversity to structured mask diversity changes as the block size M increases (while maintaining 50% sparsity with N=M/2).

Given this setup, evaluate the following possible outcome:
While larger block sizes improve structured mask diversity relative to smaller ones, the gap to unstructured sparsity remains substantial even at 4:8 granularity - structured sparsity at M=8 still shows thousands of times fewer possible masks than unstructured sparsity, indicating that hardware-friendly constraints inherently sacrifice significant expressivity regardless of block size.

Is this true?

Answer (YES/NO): YES